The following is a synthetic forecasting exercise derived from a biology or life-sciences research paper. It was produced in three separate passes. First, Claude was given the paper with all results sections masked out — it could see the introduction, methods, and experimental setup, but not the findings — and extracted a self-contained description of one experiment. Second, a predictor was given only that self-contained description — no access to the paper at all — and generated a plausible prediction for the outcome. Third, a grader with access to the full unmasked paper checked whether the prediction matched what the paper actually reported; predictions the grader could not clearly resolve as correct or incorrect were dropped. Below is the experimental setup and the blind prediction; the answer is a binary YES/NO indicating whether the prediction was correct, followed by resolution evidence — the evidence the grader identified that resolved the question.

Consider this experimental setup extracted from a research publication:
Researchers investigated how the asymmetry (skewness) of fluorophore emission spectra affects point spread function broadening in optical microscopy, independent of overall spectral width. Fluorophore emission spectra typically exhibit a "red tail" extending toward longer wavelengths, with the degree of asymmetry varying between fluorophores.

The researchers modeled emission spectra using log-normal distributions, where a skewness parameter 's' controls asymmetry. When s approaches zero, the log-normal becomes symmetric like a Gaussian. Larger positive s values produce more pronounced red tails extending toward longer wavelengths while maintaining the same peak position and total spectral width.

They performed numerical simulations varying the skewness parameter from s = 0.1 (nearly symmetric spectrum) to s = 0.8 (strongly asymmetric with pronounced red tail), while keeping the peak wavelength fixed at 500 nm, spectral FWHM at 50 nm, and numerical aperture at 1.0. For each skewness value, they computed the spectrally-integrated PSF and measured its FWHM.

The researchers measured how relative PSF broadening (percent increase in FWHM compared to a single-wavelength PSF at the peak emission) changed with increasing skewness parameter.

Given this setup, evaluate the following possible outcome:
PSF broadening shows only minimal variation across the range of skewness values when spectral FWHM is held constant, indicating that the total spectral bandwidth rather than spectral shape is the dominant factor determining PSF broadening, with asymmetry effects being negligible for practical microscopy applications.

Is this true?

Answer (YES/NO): NO